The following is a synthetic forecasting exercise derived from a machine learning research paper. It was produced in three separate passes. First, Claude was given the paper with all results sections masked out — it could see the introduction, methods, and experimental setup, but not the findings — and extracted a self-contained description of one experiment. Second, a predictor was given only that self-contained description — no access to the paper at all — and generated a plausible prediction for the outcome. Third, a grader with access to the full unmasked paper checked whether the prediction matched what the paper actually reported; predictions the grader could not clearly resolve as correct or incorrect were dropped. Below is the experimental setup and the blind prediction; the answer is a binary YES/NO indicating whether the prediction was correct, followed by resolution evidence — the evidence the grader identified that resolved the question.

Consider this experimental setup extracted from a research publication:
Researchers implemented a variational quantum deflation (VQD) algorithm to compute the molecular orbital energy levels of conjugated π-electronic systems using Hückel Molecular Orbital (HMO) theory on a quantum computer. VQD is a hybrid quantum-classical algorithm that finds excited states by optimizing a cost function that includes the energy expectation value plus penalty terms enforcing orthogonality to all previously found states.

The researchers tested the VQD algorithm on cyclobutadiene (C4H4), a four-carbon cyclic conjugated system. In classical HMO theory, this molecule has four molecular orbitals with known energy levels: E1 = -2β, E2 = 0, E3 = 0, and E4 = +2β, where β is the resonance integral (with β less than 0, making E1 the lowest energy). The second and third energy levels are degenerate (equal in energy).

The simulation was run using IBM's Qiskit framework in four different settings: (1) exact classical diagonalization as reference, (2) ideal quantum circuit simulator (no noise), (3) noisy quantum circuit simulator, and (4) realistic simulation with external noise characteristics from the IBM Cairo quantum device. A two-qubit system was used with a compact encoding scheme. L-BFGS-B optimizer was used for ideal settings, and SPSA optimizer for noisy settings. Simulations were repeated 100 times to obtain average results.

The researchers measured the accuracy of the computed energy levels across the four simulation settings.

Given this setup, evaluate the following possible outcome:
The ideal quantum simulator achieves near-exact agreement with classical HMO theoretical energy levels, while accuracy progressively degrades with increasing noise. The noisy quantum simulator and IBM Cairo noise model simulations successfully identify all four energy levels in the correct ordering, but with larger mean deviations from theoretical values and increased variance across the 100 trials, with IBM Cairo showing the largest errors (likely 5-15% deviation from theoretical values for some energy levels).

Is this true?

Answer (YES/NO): YES